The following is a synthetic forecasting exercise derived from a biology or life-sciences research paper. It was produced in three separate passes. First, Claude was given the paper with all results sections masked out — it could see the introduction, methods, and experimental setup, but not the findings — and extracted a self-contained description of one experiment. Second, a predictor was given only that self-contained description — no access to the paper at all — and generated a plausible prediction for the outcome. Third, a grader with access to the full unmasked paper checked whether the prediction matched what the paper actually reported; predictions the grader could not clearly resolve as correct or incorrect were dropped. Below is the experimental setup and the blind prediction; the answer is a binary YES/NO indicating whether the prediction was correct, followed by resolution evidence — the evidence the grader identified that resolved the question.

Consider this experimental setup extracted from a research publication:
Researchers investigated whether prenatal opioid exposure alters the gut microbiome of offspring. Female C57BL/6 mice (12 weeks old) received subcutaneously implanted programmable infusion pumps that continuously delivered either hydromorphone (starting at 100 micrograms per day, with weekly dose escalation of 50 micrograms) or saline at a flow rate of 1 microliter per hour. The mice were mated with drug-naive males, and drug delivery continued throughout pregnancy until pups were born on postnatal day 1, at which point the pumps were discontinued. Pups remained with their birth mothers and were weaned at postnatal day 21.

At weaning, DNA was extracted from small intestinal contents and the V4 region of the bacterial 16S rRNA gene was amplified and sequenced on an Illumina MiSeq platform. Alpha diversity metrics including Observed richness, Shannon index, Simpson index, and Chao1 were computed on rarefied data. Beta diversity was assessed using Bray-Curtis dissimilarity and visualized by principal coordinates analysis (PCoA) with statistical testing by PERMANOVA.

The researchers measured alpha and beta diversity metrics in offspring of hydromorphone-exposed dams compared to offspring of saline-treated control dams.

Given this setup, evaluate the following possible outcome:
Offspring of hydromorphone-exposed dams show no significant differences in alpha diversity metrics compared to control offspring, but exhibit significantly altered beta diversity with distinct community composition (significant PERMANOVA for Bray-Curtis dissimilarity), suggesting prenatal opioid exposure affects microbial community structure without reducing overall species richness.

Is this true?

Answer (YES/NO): NO